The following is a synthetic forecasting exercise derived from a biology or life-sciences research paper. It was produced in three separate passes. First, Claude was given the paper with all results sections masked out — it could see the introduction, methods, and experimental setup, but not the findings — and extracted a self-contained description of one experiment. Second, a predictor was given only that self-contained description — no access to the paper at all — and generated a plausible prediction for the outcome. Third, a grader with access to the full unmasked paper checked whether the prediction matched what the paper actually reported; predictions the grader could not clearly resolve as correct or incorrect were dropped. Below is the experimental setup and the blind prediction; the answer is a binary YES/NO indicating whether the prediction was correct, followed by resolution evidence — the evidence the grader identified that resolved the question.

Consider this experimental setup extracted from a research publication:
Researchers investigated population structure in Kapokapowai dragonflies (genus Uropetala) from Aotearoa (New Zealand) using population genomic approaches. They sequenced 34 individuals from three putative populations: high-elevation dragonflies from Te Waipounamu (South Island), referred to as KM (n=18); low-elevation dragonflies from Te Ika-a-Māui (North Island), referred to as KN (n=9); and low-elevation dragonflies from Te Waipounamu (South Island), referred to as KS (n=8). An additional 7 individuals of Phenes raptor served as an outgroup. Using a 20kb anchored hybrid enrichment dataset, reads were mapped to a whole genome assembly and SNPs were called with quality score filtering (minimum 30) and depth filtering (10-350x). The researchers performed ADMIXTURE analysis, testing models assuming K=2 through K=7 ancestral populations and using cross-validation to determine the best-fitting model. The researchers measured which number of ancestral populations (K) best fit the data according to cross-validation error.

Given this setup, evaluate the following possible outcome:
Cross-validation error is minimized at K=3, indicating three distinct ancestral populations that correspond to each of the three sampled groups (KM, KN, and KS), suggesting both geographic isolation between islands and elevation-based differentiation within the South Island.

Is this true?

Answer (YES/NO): NO